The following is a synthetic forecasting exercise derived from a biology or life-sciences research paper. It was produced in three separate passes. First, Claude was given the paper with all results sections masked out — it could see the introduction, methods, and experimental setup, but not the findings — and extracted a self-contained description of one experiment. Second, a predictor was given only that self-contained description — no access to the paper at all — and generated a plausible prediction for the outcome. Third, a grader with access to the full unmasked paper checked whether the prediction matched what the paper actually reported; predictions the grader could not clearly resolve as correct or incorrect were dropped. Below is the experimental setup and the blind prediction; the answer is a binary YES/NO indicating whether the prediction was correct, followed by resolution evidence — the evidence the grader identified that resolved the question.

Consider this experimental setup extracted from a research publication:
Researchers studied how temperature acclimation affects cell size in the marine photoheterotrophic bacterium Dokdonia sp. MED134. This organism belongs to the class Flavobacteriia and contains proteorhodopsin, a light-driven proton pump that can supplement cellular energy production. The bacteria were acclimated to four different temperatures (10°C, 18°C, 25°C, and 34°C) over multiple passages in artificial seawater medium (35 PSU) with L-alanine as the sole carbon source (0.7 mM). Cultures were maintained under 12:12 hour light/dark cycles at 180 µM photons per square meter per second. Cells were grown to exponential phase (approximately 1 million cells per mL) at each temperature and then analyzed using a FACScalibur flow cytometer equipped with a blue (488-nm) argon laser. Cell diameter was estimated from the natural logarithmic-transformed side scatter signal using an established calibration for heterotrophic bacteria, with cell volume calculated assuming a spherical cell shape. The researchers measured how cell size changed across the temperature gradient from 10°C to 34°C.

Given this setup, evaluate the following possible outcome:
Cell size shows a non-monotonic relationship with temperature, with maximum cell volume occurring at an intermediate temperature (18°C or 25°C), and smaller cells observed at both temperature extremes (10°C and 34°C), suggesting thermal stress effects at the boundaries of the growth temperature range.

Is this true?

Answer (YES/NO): YES